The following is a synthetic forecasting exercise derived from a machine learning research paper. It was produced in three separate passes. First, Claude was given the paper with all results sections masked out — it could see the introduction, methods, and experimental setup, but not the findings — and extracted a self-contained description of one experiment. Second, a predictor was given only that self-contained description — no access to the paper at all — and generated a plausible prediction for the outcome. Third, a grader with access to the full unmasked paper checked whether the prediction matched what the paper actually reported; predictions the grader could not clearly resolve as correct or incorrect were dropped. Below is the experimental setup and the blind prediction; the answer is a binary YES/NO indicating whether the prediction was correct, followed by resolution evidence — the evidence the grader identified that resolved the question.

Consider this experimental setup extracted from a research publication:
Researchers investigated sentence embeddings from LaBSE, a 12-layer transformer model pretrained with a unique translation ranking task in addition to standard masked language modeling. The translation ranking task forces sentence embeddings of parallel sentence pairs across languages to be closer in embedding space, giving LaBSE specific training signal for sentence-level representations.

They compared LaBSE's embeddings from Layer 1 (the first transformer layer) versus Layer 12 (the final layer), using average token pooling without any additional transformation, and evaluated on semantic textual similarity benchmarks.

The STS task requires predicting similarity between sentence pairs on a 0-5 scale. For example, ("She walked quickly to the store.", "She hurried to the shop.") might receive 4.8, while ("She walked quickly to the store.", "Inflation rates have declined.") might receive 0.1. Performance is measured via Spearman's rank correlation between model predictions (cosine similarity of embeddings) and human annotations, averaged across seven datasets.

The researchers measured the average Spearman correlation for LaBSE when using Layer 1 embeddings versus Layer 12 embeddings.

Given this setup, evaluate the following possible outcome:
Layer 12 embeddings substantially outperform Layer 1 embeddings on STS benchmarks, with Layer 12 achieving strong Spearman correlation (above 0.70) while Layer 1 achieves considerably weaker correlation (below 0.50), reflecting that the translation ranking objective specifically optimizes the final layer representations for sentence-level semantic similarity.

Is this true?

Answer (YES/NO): NO